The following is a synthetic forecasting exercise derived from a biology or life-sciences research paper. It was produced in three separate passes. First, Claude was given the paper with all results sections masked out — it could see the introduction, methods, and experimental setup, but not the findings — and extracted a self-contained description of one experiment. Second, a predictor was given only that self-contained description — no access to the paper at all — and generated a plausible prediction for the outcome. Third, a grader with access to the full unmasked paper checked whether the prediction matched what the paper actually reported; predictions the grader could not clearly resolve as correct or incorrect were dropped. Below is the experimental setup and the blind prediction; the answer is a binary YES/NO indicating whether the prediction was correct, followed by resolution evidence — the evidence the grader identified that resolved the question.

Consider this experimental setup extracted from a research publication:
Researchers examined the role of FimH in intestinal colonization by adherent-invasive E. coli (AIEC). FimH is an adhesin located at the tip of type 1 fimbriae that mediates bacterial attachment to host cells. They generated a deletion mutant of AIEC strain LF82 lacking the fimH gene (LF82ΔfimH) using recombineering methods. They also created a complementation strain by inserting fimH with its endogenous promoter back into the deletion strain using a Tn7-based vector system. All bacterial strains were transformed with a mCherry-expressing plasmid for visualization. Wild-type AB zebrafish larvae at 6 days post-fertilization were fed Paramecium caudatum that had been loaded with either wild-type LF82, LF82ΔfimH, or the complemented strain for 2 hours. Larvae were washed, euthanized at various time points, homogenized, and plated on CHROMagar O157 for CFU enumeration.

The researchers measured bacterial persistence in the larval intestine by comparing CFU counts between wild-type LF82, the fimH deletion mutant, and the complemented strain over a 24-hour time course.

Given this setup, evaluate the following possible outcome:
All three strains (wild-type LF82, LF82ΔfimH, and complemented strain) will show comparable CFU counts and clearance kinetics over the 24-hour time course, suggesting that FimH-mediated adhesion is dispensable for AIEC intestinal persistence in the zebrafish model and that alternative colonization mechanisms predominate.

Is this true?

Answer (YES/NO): NO